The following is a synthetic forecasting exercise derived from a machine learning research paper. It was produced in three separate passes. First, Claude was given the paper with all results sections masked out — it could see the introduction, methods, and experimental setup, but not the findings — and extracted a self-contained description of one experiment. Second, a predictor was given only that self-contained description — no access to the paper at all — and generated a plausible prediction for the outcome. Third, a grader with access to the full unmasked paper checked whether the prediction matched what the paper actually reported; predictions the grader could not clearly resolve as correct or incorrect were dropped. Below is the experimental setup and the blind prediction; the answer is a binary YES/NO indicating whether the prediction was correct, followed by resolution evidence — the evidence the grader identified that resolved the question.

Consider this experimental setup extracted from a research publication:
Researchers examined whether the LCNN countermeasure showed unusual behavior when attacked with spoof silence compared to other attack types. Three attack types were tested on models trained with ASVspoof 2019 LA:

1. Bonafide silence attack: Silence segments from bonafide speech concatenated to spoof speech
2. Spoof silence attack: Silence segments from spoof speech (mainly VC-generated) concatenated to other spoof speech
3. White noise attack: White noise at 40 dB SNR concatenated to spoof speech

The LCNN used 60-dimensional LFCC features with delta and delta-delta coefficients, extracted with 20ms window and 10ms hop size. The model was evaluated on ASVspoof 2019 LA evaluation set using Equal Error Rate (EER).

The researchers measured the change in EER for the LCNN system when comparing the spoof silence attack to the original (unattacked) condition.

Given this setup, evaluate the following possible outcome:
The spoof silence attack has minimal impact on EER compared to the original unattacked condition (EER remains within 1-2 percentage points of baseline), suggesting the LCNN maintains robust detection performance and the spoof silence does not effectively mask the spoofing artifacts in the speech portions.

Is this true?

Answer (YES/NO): YES